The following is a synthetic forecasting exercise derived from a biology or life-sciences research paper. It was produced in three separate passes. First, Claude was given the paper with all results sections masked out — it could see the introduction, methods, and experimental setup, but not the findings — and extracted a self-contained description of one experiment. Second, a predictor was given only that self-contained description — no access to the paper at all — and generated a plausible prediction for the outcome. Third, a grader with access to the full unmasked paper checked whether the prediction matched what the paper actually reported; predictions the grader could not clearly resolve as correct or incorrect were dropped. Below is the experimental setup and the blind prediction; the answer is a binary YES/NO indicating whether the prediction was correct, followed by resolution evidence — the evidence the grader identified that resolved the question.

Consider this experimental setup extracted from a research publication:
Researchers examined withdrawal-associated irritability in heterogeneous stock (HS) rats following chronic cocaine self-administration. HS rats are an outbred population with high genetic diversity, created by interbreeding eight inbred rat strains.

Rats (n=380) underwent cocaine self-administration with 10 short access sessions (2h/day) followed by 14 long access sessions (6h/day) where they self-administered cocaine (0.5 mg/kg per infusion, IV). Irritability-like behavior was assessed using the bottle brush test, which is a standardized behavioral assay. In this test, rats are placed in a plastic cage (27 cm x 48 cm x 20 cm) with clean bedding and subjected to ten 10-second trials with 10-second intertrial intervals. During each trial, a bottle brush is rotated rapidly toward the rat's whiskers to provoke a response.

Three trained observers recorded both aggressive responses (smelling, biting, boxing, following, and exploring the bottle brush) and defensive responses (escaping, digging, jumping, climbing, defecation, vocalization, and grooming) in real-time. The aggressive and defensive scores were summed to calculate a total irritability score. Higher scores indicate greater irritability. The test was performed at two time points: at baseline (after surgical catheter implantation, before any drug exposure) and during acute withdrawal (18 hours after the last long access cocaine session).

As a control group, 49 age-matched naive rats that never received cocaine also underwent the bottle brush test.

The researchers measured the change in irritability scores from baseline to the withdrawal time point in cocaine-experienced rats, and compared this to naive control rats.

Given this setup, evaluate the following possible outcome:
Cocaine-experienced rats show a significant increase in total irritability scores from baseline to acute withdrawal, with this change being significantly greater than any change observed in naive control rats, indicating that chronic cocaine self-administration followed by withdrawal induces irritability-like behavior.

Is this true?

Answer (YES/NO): YES